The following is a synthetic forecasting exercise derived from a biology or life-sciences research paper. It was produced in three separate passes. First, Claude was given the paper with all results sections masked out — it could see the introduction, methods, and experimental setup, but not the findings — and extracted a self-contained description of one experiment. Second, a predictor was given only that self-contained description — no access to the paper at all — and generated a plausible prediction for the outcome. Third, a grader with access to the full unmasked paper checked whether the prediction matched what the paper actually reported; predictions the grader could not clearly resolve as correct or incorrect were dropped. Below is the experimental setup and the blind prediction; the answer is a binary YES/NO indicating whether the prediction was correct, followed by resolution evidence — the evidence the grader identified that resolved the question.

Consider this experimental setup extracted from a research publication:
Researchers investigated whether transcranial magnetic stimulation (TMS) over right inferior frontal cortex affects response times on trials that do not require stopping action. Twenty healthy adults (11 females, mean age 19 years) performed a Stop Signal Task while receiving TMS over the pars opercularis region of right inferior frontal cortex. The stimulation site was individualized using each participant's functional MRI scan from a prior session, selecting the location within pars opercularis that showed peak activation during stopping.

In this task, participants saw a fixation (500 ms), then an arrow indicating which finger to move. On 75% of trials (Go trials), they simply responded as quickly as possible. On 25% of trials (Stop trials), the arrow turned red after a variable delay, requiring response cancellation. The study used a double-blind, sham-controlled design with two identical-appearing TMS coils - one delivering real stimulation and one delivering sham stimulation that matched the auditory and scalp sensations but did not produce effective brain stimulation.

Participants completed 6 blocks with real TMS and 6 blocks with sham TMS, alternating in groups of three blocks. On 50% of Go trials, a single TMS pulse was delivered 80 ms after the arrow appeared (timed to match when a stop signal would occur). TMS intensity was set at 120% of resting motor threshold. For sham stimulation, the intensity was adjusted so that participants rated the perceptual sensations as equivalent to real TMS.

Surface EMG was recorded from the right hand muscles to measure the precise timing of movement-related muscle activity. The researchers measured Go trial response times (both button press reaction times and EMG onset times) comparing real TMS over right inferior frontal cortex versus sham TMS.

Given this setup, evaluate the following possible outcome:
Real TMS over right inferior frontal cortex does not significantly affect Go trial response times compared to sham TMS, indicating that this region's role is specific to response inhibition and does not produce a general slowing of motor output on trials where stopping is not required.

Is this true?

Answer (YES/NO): NO